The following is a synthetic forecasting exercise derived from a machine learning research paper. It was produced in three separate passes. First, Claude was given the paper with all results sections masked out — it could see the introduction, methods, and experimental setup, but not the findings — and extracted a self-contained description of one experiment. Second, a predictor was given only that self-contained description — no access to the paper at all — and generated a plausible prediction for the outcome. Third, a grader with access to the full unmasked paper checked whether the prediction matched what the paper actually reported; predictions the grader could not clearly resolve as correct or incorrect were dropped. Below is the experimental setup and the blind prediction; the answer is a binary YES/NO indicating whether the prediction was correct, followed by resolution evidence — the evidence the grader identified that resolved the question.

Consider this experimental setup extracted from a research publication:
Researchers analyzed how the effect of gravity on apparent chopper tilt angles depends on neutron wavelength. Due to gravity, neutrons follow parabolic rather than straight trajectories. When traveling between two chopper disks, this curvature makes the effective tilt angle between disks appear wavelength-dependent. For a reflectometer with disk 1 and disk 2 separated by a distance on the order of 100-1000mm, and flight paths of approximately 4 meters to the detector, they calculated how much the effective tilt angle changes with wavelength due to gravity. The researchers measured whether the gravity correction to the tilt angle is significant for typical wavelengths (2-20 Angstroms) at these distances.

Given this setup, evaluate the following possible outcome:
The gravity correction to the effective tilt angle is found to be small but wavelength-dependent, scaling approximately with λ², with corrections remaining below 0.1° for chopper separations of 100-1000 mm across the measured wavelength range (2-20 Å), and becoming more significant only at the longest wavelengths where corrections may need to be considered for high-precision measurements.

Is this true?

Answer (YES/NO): NO